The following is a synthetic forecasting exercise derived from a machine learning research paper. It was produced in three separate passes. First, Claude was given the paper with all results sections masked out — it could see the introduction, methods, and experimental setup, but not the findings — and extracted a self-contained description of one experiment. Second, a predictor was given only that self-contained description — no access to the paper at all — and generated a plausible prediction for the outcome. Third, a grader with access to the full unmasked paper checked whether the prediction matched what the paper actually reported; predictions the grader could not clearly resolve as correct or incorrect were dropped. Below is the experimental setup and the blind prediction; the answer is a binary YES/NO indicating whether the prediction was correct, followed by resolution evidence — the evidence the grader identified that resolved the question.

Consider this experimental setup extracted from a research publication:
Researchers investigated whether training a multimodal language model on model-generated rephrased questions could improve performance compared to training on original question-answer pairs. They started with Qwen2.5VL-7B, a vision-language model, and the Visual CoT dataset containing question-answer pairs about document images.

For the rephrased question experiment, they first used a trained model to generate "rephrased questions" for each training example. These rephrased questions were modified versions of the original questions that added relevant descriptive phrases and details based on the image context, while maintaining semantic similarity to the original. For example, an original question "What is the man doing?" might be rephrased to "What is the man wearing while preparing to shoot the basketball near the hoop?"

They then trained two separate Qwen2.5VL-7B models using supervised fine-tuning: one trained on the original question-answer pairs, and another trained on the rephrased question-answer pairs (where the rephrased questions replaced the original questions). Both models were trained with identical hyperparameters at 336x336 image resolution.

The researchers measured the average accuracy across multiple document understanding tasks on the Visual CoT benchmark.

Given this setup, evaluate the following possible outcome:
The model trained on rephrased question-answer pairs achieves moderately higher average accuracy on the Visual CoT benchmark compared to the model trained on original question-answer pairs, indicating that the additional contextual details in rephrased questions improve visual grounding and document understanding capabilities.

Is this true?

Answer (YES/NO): YES